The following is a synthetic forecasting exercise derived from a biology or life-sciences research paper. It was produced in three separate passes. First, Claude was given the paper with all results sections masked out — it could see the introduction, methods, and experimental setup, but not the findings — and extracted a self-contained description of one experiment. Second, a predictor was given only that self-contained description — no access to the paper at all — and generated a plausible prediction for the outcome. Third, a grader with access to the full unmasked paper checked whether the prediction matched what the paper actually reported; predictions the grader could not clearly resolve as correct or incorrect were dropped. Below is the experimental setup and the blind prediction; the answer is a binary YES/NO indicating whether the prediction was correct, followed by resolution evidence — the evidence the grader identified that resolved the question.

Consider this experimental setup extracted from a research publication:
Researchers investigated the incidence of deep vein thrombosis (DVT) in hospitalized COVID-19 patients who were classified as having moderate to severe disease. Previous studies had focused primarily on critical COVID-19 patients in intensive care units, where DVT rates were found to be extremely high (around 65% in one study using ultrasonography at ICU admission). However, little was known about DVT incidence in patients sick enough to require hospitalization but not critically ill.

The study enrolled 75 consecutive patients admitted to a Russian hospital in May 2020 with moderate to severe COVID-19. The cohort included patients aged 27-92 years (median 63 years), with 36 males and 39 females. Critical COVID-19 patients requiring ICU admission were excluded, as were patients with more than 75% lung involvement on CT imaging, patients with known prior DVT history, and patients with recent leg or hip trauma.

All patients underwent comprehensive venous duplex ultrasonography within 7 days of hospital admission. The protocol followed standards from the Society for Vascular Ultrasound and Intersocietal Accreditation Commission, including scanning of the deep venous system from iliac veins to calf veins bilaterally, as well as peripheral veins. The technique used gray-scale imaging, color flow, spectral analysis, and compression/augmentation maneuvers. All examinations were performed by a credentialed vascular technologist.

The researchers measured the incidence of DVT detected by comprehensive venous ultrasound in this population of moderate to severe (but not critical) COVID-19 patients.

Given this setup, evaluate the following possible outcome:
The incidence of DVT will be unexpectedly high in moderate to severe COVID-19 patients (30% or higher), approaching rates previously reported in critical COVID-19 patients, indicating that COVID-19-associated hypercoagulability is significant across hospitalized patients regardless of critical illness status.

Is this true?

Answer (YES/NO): NO